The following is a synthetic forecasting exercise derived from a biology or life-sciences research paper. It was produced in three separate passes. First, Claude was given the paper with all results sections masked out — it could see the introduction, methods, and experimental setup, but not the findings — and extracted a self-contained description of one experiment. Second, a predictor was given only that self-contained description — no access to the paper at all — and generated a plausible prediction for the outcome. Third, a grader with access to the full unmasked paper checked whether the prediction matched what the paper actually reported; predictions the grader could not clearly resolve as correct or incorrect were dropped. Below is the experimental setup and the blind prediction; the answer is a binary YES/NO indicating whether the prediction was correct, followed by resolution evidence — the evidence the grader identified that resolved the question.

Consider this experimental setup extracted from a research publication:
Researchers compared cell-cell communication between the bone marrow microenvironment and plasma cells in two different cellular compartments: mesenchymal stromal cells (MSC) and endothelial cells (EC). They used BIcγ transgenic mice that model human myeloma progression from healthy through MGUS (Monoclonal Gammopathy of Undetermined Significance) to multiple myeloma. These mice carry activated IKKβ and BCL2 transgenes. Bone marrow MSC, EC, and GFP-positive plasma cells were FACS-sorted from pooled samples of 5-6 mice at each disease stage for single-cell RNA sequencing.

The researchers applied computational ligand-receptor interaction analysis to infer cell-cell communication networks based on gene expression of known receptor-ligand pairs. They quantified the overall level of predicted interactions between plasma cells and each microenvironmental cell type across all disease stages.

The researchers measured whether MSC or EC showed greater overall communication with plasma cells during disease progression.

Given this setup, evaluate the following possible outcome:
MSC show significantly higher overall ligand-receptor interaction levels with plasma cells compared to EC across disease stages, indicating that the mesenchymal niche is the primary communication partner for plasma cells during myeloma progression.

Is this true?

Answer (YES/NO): YES